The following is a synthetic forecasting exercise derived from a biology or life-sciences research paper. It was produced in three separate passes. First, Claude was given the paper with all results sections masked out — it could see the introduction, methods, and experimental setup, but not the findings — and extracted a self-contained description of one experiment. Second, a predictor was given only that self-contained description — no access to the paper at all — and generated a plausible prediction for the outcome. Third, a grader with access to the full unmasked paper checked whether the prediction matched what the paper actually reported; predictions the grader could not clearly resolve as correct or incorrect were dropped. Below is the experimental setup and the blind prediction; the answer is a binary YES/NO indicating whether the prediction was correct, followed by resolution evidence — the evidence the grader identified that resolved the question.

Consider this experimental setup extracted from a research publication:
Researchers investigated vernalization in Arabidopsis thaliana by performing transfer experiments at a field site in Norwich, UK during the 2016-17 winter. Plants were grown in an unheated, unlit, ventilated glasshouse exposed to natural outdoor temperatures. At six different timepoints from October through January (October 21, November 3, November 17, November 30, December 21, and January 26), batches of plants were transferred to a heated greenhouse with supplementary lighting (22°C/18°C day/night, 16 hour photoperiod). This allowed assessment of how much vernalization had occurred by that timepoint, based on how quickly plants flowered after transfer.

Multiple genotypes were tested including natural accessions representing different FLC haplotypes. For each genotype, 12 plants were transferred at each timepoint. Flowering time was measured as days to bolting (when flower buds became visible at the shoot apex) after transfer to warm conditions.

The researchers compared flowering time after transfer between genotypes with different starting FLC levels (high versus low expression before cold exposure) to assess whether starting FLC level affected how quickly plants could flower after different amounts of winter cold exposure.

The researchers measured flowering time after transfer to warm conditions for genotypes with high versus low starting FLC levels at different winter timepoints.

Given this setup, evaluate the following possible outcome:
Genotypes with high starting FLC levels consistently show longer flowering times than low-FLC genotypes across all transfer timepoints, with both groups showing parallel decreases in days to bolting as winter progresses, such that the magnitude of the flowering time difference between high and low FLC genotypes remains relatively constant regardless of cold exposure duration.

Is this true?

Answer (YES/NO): NO